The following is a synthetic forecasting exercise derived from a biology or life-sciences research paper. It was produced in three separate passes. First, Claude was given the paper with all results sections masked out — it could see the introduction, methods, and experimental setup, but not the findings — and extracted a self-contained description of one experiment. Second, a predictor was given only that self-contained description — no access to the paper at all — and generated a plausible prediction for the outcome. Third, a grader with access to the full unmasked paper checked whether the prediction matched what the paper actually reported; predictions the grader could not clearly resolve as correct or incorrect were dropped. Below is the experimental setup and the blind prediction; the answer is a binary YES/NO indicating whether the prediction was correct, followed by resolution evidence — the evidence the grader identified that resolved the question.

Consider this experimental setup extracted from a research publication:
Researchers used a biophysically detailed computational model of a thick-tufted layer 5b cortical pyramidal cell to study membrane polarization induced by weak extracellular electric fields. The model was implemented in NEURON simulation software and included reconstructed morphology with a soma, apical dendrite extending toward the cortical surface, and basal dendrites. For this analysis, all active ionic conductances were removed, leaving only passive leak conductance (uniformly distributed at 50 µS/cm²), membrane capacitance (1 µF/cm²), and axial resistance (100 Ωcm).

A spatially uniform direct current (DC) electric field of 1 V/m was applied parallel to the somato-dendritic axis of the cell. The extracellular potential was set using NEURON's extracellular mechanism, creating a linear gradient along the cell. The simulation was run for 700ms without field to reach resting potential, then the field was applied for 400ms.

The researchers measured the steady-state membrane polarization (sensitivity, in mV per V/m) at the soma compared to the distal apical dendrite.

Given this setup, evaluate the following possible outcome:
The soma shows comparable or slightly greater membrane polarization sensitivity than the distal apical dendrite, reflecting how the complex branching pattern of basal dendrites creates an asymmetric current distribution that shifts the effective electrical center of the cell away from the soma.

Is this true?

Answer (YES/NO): NO